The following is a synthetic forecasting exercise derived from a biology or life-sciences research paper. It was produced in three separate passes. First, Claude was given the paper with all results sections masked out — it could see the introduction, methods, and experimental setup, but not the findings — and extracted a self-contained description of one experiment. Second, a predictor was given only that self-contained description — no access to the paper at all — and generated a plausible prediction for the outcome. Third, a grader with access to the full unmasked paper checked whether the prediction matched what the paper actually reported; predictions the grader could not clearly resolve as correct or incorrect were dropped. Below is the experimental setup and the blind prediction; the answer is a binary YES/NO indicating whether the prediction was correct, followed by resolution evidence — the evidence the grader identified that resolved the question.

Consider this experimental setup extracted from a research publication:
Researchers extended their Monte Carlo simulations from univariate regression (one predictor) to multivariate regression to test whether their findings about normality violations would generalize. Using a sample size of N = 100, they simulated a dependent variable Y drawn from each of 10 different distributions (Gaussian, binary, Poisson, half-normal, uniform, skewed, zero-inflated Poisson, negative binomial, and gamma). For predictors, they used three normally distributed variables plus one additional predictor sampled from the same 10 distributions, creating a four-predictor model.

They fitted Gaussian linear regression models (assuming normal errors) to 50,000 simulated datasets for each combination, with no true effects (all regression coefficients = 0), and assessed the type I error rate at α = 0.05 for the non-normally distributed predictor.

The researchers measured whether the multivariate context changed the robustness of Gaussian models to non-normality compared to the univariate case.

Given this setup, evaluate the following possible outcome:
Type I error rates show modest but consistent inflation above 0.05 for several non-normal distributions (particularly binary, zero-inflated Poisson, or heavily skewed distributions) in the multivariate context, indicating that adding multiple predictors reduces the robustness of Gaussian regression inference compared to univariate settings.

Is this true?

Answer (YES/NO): NO